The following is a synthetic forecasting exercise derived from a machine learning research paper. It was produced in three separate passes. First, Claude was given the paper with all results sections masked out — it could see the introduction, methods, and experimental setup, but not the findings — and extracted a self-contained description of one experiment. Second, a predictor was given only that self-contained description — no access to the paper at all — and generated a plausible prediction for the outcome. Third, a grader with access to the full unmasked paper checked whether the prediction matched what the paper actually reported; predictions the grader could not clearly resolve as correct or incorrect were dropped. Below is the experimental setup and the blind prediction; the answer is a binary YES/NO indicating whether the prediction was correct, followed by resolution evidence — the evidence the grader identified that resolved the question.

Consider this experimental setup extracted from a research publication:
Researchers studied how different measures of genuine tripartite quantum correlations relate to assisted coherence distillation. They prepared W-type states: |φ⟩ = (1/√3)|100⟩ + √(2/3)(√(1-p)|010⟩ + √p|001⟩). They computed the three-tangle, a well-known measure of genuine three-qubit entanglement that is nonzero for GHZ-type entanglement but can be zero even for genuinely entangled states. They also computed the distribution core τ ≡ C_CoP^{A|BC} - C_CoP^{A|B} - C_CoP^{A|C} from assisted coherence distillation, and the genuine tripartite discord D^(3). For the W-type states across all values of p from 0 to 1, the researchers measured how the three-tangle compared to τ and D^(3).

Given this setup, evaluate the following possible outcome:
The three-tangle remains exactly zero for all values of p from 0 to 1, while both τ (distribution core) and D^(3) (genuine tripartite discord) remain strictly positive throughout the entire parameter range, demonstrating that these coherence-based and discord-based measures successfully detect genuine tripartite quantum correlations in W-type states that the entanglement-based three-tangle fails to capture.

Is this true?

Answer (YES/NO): NO